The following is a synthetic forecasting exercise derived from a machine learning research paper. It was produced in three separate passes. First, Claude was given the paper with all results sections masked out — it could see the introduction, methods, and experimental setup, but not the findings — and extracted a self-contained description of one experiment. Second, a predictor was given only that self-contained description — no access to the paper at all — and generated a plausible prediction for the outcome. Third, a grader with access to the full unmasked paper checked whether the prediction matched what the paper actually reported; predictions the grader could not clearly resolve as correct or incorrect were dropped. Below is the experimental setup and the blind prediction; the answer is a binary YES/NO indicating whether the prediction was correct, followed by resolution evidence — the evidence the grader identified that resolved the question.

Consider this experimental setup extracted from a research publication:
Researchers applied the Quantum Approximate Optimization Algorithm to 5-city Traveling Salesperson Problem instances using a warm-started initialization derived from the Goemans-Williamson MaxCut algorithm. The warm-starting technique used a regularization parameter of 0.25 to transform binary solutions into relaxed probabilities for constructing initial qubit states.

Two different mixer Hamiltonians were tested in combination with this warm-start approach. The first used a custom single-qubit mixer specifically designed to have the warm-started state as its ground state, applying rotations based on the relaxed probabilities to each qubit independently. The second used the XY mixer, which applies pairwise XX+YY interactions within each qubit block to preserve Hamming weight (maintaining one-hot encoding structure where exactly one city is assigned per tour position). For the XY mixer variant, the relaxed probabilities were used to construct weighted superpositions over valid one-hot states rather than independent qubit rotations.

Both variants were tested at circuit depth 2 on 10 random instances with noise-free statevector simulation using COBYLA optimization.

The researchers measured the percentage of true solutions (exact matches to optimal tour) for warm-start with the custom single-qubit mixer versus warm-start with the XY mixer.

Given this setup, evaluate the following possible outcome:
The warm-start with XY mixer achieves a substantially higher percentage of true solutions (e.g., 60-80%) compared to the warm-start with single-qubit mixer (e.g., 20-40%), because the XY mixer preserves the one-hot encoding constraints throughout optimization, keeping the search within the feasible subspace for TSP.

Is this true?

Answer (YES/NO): NO